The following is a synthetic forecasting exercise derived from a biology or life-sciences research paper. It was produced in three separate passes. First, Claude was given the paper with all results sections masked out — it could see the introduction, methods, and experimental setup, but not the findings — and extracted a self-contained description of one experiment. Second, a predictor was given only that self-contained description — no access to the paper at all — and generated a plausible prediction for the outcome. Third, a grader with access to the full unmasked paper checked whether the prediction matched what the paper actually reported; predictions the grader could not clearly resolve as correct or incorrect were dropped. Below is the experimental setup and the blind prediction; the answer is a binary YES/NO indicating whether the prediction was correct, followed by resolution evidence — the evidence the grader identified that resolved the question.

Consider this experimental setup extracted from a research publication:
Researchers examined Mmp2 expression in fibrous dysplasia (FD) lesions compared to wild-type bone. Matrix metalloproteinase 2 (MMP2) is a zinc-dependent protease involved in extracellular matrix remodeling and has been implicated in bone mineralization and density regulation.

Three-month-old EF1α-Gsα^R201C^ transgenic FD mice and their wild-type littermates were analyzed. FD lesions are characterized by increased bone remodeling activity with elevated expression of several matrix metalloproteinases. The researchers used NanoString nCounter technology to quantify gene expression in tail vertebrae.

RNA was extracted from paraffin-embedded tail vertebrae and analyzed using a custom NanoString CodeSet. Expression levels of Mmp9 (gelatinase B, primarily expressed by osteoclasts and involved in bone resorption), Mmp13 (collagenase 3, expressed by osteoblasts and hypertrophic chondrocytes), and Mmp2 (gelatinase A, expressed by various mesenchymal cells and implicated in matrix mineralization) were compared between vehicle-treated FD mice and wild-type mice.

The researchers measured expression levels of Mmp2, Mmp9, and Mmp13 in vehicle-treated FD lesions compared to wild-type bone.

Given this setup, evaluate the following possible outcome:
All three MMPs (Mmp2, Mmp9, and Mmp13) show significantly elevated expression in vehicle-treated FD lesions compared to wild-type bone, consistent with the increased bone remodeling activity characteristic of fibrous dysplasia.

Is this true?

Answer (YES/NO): NO